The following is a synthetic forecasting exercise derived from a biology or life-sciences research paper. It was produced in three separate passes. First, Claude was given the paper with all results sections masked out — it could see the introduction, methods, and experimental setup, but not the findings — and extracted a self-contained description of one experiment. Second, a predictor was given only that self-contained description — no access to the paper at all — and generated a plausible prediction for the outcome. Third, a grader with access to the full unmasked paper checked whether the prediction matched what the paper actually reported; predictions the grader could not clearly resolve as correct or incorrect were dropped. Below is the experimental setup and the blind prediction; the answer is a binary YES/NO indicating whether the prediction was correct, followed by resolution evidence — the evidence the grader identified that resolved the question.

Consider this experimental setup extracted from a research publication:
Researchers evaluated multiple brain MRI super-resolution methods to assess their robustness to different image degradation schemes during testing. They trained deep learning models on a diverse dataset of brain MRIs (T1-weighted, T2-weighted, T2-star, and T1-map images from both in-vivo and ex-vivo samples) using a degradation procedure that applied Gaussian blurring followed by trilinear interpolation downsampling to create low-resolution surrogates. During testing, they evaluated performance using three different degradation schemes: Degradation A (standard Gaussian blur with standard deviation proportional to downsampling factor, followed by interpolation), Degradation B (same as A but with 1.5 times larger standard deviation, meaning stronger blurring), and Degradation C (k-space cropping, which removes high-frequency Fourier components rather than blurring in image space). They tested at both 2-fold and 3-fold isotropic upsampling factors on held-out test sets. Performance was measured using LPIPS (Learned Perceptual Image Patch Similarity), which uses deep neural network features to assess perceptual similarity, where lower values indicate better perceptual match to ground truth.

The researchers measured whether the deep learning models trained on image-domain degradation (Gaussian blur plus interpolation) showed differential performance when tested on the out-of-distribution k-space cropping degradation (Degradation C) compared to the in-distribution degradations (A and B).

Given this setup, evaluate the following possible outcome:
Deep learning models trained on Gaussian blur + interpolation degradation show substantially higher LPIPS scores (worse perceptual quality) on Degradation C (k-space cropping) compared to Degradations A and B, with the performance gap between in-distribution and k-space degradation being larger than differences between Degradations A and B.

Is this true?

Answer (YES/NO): NO